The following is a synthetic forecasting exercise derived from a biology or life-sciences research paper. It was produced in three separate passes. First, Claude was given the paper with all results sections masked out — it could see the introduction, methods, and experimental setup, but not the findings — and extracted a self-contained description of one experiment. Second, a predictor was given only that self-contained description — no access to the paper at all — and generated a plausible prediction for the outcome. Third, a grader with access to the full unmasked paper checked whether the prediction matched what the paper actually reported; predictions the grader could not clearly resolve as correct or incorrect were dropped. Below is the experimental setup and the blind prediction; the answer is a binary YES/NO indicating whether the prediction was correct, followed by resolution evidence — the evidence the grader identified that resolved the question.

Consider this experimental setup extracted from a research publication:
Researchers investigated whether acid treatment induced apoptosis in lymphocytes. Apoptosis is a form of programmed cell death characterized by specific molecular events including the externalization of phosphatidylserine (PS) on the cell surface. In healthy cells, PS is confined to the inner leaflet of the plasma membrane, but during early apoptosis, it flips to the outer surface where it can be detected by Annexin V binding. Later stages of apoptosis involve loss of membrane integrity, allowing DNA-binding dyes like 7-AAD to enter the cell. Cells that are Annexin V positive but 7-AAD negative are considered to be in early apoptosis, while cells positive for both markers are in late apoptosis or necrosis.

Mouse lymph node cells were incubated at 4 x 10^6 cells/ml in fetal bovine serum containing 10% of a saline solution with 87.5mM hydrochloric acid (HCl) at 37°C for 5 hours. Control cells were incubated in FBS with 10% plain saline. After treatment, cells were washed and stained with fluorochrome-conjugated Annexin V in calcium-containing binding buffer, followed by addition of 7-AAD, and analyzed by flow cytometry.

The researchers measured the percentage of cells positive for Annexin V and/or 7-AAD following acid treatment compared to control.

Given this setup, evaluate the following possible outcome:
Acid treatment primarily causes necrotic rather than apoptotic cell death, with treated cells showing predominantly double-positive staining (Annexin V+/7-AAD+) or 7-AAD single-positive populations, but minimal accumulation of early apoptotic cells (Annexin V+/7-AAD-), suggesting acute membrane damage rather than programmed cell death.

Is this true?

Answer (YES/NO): NO